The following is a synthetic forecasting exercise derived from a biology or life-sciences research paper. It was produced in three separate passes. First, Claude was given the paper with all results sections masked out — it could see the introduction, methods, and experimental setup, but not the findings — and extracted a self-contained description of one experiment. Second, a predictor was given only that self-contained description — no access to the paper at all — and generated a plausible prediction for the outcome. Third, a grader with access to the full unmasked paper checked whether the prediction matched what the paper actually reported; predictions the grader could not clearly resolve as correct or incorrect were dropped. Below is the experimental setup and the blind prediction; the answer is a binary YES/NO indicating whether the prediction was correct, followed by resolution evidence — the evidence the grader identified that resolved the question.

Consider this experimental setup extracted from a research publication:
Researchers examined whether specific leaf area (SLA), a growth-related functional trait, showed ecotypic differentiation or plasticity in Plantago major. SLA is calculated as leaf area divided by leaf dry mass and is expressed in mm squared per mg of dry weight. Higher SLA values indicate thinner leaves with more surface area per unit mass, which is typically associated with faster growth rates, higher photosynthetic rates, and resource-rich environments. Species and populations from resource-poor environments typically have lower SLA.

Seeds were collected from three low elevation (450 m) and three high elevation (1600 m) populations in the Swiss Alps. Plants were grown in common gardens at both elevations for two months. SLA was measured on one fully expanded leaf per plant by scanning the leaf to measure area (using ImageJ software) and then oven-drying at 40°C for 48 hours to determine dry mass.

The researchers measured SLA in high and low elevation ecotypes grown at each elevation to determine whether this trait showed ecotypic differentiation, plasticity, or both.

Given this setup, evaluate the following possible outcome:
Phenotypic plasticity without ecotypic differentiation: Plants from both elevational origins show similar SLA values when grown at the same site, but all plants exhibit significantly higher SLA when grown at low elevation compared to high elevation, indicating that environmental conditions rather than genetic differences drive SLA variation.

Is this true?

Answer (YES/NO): NO